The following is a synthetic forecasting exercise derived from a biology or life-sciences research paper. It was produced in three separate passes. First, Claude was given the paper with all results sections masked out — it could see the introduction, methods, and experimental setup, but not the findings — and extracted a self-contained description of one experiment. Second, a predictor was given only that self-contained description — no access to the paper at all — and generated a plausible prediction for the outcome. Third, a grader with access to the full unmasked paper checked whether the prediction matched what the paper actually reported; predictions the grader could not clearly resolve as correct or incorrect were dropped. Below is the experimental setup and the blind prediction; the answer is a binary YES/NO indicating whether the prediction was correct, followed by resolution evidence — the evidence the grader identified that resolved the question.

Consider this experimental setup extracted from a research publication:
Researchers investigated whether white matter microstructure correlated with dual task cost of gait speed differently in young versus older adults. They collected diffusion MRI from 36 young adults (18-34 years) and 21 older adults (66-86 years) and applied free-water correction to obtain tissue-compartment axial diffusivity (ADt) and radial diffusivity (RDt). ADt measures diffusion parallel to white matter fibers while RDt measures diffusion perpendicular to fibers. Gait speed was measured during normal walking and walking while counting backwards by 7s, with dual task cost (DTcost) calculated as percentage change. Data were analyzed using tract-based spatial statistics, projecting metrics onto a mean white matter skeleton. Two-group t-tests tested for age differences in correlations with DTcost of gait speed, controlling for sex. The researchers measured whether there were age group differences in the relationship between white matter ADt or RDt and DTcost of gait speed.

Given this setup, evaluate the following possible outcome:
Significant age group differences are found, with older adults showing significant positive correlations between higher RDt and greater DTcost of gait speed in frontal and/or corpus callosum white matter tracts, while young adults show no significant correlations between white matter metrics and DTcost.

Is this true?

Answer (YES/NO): NO